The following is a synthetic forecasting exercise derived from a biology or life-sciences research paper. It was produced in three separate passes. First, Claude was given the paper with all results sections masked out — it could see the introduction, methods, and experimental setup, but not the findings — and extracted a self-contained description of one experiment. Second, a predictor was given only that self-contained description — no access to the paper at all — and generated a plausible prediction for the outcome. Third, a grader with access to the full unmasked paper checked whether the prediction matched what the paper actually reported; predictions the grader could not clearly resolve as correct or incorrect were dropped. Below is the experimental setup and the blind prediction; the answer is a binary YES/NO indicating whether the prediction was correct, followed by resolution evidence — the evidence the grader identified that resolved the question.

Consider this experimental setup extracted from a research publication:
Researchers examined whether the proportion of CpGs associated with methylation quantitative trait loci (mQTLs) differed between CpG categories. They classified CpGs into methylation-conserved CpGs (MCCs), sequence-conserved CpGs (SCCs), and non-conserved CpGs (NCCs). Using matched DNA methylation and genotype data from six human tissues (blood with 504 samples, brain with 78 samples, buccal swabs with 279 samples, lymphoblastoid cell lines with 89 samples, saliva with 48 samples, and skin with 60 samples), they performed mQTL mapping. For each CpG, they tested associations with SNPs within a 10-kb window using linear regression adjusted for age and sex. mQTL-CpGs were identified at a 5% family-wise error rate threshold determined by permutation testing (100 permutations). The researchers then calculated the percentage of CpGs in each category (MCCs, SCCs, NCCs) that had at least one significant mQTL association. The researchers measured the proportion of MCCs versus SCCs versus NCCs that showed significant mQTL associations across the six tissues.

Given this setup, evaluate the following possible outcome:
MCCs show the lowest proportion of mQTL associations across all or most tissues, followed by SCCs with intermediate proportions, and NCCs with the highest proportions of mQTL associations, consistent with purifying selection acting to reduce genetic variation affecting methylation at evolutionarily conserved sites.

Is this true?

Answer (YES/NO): NO